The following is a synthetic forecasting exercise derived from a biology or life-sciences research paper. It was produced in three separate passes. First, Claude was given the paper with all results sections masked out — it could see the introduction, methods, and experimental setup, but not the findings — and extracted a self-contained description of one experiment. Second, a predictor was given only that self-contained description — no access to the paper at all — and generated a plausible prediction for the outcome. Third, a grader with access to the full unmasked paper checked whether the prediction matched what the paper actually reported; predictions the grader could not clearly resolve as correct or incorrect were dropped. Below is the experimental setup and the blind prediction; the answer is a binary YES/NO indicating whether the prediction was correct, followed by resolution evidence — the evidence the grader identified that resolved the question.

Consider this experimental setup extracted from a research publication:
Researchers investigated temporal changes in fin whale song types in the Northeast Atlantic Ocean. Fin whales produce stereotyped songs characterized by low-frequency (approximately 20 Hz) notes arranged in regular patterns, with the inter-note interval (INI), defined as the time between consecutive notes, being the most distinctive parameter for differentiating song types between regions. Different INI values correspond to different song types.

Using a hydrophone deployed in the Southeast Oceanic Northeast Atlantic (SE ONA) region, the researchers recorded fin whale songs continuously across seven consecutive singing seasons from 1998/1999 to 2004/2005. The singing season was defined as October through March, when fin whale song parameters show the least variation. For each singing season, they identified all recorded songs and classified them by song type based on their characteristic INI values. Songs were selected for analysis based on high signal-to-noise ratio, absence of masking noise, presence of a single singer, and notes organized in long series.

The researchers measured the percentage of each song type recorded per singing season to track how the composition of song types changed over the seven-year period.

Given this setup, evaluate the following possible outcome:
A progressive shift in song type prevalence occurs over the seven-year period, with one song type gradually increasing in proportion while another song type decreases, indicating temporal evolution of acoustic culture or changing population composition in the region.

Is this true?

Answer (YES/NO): NO